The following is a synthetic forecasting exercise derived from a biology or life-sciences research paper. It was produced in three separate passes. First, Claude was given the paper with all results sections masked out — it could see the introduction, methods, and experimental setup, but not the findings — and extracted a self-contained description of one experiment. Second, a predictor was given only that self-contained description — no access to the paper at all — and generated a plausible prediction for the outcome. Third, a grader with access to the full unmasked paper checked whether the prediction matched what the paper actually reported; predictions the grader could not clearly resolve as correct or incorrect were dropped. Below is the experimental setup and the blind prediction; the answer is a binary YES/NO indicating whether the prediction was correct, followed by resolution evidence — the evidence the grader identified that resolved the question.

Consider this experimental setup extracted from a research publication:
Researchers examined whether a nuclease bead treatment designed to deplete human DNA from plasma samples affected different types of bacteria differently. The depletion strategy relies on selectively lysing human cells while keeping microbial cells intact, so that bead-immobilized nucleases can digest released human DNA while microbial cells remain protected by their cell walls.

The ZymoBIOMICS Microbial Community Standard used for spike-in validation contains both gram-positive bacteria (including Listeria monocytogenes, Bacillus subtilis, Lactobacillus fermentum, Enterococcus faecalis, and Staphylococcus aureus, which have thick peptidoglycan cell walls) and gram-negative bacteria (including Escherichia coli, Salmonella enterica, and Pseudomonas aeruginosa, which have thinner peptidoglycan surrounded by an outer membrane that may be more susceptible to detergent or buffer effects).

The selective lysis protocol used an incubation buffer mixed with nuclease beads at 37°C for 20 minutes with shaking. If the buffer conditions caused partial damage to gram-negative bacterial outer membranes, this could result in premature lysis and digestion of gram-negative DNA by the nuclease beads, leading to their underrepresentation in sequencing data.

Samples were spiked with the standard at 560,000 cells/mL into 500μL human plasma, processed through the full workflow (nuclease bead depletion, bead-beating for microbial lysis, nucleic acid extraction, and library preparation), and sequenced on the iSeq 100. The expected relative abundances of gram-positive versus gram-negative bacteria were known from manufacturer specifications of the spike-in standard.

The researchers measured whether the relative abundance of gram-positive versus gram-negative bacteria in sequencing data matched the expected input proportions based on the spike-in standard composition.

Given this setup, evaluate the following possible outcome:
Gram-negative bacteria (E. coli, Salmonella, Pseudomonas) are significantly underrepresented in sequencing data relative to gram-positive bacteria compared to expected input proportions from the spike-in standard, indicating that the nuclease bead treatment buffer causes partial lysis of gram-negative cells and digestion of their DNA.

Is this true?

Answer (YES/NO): NO